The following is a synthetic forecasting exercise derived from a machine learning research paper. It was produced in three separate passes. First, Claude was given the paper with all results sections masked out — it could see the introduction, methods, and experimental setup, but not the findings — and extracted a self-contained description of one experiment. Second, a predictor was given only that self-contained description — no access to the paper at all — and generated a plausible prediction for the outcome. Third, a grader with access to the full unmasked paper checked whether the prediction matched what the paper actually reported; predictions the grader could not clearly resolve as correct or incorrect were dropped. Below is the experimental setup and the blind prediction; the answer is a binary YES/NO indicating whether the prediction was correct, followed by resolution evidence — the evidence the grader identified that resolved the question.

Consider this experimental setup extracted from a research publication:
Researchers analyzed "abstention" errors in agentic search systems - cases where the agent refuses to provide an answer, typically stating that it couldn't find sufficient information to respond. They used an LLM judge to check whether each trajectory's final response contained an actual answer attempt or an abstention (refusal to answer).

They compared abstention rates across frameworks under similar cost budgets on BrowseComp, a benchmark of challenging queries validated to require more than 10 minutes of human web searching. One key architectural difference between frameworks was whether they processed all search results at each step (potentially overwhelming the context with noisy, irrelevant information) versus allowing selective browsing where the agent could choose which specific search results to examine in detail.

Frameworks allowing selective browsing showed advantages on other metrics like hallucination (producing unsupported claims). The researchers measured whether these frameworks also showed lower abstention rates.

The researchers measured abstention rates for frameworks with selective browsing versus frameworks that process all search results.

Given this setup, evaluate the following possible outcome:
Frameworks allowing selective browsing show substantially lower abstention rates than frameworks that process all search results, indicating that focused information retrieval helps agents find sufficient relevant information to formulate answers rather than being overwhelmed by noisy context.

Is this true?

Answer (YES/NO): NO